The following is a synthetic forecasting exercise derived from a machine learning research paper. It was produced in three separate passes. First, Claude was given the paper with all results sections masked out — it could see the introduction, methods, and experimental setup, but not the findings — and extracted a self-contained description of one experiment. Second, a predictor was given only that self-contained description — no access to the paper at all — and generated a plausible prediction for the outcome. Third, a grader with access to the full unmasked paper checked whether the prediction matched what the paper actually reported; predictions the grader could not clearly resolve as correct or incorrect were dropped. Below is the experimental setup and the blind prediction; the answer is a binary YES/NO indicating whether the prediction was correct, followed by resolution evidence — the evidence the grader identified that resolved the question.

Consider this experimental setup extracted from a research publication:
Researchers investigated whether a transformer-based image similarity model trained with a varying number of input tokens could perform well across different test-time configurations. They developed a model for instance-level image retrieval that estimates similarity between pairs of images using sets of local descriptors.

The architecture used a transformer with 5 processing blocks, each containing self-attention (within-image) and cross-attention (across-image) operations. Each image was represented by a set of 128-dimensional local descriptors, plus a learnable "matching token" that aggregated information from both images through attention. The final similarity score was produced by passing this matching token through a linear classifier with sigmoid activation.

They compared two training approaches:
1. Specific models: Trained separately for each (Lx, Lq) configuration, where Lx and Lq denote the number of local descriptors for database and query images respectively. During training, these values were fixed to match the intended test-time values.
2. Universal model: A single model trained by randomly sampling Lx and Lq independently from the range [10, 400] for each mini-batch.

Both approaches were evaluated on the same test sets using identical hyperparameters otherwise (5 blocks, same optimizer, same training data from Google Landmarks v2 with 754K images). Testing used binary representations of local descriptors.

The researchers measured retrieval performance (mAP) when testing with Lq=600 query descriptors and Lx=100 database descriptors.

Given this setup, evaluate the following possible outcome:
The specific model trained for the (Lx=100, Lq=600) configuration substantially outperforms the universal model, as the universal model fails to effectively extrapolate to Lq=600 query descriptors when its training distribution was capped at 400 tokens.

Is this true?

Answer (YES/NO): NO